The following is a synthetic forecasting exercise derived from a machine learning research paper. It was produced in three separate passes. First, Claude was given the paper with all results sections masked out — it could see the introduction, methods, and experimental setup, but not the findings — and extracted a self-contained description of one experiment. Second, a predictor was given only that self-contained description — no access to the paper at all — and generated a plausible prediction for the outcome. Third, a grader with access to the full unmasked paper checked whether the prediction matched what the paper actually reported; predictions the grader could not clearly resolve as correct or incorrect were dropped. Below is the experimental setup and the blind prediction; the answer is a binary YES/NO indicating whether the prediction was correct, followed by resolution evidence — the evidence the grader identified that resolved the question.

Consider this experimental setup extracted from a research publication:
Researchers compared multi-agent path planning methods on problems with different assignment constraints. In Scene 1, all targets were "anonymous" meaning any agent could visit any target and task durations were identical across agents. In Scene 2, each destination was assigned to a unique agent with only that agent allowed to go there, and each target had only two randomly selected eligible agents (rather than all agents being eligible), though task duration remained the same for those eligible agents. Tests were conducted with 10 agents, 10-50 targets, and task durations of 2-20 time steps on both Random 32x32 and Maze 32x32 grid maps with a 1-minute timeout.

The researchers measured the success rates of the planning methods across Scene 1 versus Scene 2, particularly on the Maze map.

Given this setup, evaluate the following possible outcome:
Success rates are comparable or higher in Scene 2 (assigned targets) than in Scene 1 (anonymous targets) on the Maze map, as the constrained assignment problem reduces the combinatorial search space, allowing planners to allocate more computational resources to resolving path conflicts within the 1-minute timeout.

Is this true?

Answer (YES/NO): NO